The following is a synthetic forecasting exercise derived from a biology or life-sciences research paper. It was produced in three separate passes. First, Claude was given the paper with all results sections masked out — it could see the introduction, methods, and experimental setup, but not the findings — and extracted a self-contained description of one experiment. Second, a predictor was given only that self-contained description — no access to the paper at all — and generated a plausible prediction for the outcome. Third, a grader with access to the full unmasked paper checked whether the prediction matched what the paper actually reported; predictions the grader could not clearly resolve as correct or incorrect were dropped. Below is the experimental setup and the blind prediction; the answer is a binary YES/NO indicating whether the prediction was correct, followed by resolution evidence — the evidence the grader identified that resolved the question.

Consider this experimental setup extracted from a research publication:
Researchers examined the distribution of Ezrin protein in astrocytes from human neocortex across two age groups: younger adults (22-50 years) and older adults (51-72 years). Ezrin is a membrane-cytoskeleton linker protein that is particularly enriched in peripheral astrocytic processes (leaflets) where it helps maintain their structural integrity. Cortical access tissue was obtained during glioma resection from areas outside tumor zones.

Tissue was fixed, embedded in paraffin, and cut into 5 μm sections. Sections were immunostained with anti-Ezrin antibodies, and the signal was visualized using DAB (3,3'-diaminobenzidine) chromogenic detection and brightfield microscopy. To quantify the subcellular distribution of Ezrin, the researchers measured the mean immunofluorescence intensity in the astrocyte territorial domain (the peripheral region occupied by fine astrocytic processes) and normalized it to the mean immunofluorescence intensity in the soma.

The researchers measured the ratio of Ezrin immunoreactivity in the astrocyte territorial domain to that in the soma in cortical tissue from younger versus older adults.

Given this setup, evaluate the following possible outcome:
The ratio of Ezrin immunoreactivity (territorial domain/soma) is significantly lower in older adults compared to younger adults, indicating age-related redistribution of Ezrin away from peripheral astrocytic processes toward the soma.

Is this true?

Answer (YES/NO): NO